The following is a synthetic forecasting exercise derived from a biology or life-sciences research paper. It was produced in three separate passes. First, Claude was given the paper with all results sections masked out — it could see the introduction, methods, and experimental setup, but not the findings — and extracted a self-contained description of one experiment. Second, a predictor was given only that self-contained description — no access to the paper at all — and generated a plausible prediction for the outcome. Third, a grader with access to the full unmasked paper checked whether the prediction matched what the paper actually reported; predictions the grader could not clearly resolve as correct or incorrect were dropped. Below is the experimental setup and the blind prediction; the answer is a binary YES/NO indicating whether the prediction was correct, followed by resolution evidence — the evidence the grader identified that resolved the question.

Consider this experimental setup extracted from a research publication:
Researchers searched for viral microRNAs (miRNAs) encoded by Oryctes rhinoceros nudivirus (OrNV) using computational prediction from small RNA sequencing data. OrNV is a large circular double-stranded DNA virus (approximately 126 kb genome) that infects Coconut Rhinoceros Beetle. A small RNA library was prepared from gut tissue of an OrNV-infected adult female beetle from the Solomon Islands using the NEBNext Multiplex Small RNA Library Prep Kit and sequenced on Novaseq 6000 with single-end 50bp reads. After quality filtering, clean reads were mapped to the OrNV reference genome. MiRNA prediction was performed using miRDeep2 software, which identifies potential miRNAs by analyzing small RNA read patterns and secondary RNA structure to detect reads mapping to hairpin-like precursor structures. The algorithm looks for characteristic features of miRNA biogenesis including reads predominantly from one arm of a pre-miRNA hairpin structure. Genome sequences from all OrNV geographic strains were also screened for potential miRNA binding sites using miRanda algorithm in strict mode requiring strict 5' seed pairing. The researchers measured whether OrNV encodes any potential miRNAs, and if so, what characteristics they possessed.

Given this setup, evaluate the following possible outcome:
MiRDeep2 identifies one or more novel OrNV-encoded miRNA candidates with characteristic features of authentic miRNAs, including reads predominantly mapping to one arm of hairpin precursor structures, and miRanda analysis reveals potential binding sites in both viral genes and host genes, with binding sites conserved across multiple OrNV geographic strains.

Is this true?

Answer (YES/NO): NO